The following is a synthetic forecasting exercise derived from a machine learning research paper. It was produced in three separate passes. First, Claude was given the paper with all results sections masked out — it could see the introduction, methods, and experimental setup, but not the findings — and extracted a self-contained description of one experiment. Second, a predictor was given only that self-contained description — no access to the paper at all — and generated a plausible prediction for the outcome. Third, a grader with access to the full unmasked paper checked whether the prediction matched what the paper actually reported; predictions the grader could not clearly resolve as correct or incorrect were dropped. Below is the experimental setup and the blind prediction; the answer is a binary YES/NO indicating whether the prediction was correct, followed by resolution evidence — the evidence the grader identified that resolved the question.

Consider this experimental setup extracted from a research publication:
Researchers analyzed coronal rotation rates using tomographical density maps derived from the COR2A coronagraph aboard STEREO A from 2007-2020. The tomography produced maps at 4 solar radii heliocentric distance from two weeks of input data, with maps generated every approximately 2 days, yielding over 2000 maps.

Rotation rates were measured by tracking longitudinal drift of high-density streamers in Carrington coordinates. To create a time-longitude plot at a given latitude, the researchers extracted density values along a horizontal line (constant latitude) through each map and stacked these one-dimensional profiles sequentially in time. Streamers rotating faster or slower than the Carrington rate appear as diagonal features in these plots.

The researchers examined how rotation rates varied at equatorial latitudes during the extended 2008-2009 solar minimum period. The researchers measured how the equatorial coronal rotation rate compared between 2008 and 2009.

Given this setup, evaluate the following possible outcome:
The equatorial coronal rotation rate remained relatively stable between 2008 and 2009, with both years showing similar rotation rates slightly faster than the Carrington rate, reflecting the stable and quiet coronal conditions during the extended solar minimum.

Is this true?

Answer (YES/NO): NO